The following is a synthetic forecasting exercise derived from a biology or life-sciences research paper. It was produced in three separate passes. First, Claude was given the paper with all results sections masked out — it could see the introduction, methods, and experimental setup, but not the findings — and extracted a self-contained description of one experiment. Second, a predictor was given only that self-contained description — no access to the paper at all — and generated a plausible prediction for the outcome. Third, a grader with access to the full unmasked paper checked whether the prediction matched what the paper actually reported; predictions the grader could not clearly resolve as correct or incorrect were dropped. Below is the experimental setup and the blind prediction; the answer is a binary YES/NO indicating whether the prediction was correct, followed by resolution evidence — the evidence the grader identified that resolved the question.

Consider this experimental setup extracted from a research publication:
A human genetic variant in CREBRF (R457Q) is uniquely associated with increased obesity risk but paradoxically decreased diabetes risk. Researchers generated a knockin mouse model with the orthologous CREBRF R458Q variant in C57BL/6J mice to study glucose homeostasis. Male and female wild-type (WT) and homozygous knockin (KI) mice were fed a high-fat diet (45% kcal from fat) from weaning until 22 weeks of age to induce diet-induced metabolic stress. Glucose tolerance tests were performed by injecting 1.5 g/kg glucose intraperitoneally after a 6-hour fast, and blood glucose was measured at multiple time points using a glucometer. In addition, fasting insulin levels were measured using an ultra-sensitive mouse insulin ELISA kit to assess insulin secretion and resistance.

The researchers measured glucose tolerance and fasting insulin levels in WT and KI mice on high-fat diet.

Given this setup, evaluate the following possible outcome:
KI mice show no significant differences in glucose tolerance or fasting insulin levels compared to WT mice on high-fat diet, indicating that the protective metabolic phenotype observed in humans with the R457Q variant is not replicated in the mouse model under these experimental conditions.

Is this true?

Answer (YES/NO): YES